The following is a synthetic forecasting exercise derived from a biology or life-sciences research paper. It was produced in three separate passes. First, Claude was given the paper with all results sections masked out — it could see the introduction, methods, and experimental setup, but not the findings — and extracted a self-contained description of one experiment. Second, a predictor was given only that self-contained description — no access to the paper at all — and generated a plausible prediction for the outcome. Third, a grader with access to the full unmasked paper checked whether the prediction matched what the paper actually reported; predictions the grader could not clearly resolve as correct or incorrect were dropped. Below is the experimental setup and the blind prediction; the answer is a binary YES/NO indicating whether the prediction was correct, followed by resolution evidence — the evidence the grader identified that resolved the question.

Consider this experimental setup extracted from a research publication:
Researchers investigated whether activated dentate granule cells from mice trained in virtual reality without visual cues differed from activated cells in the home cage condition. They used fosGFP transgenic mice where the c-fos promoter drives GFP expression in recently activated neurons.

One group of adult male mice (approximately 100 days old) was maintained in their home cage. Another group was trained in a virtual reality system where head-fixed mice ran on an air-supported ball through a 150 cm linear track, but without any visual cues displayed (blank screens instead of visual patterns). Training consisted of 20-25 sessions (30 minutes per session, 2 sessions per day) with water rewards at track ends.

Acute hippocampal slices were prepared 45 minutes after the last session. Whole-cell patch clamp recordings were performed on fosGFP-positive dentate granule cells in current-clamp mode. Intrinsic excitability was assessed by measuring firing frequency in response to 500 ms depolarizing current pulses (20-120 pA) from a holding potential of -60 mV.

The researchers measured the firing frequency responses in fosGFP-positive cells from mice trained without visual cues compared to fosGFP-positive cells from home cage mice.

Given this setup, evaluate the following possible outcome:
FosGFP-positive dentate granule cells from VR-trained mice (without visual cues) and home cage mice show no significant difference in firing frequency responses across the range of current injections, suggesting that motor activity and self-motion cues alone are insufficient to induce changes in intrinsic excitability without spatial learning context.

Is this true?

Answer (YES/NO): YES